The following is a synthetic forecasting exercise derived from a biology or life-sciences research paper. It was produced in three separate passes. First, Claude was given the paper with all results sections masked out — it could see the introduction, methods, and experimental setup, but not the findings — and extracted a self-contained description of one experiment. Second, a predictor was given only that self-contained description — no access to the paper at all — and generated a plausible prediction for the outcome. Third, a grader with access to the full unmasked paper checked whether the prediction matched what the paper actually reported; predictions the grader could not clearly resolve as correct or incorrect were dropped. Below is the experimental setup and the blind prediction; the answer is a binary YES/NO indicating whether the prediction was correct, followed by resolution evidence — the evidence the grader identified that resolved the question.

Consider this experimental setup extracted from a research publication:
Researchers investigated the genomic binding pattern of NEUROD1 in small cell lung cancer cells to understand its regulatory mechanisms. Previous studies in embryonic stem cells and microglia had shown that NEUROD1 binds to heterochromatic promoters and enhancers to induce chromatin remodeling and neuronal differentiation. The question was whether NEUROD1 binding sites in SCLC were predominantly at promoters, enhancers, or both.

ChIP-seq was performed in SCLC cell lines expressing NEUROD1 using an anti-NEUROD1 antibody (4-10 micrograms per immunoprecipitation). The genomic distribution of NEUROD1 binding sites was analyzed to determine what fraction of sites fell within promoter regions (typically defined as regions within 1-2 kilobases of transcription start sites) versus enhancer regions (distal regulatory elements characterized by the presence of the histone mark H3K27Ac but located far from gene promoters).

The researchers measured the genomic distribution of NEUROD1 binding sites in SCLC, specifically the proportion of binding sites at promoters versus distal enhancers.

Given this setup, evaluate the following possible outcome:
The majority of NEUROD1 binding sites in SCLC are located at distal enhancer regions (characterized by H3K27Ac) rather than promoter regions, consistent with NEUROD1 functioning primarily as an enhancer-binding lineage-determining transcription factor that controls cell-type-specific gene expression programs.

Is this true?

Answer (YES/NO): YES